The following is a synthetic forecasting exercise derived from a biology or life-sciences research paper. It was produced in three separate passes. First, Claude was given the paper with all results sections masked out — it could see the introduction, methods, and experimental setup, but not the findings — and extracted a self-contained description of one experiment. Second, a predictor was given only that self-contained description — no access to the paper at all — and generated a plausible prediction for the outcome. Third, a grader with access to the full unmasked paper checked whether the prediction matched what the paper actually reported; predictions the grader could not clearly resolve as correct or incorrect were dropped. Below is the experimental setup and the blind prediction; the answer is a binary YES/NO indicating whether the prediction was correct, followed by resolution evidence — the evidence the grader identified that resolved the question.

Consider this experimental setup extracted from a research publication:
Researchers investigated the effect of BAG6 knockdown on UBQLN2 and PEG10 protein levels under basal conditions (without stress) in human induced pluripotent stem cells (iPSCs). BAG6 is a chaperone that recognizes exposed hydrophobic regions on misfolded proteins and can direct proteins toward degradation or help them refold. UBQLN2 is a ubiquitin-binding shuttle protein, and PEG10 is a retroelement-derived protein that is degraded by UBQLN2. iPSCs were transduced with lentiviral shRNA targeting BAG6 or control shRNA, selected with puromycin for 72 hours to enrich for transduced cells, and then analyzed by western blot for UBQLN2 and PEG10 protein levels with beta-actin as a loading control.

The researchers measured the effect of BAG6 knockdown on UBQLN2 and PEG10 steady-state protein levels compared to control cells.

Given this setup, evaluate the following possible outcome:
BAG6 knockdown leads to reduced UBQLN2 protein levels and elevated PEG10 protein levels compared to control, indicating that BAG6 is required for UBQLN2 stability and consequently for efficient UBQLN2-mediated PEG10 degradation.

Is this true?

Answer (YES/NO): NO